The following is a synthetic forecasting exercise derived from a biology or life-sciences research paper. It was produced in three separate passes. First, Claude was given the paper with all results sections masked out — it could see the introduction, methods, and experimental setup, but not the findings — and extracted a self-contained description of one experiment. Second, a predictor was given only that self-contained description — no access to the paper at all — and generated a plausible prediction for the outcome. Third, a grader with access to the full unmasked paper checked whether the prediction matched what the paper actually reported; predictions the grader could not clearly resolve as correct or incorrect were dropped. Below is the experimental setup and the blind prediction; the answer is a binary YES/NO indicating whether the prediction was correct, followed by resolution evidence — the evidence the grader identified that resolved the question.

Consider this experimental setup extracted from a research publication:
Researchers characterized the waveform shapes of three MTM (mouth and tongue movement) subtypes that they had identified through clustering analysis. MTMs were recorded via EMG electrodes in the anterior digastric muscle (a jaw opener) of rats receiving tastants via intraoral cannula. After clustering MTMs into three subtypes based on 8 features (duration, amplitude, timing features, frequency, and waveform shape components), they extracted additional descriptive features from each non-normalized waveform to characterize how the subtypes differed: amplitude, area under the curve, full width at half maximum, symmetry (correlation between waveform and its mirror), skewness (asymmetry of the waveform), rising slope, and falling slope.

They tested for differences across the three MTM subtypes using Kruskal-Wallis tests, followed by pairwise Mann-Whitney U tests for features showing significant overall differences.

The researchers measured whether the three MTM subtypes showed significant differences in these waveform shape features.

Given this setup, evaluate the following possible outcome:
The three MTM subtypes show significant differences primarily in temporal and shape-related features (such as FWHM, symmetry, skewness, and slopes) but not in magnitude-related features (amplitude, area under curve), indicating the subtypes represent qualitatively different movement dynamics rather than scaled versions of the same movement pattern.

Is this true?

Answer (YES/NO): NO